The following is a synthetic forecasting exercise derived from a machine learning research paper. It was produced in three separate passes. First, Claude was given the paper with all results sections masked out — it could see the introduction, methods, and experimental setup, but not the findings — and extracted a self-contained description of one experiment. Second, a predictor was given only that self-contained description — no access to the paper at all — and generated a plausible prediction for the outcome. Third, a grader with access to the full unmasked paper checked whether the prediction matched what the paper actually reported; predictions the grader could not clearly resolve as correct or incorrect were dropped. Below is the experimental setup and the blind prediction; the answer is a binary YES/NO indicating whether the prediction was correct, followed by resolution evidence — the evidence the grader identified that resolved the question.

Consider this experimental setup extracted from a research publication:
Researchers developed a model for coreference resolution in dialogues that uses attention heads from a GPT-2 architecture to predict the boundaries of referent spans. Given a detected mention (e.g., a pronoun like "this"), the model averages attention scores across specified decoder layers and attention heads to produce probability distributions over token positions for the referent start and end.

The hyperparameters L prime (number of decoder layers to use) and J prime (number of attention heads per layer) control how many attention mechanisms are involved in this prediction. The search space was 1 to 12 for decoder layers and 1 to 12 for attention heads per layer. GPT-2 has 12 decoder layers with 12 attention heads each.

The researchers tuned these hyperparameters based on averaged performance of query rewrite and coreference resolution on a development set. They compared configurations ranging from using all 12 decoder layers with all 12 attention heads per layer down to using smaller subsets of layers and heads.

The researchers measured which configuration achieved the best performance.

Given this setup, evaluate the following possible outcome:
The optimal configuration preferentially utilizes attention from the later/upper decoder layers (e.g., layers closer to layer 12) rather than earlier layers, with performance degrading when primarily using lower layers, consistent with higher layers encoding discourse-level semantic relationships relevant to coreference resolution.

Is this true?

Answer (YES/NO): YES